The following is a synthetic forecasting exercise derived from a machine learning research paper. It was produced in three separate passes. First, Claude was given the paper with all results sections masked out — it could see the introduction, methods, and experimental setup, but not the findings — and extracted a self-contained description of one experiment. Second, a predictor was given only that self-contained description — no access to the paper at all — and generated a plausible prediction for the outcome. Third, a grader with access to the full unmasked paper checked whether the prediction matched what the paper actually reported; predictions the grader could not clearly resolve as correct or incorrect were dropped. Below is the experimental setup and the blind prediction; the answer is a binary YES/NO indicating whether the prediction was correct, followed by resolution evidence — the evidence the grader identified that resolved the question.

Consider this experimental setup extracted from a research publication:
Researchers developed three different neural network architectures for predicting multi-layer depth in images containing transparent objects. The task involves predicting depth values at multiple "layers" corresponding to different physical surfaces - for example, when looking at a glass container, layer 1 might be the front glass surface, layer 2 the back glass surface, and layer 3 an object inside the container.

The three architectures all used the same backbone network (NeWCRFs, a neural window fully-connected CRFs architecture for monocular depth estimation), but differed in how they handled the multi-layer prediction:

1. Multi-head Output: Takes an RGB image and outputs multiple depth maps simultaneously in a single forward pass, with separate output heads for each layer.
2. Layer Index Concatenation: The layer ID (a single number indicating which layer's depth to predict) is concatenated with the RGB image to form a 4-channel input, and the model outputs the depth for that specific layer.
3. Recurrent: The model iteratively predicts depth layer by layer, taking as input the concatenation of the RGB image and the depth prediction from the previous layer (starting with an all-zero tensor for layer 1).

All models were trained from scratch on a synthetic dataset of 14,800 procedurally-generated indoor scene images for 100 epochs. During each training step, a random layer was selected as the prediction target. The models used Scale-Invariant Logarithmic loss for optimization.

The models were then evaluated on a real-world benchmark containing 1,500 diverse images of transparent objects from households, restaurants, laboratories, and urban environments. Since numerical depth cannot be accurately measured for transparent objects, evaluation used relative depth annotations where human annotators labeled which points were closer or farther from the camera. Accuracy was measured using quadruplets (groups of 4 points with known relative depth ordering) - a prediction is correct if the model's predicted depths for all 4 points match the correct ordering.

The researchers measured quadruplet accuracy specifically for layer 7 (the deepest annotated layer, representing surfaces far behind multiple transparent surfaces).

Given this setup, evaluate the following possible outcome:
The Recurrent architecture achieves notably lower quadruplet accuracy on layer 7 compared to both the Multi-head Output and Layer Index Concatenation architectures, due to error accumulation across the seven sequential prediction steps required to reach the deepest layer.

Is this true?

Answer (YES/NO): NO